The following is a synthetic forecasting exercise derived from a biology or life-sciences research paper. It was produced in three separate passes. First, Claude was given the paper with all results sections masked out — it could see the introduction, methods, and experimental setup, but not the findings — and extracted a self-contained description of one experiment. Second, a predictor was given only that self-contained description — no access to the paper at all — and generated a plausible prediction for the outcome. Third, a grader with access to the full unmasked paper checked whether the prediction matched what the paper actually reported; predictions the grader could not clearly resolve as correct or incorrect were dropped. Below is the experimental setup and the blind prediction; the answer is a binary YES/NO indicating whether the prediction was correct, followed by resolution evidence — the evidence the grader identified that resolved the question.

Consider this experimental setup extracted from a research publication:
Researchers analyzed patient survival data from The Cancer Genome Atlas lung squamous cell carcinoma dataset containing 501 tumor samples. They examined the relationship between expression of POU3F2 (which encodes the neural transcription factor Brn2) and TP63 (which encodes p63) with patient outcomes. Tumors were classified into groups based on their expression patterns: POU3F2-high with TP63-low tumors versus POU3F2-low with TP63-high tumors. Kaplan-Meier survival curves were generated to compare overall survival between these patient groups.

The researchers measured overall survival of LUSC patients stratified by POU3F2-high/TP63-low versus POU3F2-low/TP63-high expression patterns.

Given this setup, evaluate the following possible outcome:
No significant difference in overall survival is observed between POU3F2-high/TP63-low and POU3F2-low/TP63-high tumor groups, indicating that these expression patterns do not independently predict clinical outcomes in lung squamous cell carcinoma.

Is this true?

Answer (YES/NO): YES